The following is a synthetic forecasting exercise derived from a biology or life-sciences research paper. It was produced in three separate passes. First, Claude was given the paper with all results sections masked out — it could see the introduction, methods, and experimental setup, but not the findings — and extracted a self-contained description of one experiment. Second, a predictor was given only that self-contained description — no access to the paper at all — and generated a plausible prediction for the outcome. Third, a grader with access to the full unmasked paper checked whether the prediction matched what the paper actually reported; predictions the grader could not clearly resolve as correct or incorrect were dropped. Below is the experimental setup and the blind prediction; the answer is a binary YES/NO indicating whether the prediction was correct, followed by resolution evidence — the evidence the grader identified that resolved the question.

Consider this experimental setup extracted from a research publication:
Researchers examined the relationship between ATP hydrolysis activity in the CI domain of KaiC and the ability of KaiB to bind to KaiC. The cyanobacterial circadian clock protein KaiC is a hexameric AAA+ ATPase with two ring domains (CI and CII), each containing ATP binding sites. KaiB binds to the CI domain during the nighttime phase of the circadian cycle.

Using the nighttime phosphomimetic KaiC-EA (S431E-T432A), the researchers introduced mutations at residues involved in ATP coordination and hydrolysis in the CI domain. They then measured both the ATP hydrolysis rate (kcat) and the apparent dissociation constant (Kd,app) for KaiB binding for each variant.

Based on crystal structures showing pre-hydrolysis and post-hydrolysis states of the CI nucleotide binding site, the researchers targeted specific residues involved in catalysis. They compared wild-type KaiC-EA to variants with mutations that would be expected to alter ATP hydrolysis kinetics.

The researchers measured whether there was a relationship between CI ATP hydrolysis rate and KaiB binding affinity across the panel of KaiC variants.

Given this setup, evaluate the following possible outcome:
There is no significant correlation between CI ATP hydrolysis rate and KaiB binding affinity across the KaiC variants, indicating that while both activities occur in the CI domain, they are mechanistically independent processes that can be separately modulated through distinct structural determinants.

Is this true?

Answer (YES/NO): NO